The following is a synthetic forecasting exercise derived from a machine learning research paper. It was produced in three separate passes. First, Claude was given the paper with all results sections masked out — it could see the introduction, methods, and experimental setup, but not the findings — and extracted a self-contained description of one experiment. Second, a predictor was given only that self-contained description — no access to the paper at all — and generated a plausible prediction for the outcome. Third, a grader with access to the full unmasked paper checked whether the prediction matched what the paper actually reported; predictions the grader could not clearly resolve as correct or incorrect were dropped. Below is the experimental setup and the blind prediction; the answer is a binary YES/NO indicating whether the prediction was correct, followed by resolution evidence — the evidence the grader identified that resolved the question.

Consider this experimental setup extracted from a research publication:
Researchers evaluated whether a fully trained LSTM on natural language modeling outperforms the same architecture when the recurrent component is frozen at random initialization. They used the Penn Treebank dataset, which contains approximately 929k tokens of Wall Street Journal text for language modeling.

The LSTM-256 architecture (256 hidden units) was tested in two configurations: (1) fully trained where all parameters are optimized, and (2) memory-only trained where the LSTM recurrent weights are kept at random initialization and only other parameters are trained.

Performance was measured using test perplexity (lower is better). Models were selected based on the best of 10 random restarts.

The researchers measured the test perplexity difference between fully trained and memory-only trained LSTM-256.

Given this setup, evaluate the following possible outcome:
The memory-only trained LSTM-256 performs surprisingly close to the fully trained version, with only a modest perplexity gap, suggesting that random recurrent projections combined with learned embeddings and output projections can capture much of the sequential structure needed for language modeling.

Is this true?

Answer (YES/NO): NO